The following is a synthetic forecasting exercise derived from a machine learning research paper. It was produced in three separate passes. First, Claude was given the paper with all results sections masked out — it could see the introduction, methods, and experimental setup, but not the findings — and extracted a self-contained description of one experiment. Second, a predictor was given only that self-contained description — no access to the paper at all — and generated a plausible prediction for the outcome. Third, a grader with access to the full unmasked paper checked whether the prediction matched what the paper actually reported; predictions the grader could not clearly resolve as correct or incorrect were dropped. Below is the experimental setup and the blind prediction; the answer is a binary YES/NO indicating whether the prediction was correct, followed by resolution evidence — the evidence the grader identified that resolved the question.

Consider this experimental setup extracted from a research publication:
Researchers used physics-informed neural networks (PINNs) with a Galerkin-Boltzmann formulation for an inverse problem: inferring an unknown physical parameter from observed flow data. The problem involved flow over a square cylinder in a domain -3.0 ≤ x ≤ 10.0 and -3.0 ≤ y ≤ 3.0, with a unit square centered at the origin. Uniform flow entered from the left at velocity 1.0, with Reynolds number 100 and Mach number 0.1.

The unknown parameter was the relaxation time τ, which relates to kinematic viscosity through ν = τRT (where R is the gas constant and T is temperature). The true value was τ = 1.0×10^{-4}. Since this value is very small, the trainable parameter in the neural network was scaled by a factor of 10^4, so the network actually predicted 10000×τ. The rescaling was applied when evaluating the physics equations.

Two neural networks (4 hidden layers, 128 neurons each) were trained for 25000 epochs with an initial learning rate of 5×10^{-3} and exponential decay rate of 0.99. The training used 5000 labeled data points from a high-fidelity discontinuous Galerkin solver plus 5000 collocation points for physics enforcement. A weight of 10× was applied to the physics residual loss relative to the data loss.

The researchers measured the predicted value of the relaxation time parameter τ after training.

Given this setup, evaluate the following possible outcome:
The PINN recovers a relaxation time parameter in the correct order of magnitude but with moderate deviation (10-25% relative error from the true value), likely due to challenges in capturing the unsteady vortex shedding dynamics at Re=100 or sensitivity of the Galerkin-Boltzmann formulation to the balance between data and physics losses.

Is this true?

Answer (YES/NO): NO